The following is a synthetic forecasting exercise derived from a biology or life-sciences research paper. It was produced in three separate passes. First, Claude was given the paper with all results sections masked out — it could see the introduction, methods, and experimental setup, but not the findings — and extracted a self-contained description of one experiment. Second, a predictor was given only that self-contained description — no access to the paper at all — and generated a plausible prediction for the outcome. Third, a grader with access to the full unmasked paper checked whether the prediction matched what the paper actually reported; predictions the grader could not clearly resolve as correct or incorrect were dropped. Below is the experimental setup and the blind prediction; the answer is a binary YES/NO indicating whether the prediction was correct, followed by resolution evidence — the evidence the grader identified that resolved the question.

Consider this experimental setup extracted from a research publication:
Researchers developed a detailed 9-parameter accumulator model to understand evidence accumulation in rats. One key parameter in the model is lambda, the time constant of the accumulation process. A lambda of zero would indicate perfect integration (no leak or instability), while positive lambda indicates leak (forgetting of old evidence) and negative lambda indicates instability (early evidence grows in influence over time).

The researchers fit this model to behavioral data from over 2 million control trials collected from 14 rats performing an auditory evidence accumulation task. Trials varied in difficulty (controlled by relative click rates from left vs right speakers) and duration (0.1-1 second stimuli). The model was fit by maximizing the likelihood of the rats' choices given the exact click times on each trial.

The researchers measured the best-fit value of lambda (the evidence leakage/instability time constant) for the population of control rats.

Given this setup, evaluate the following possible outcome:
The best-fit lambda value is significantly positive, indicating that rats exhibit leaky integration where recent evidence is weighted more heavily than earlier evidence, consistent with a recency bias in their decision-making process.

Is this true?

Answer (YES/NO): NO